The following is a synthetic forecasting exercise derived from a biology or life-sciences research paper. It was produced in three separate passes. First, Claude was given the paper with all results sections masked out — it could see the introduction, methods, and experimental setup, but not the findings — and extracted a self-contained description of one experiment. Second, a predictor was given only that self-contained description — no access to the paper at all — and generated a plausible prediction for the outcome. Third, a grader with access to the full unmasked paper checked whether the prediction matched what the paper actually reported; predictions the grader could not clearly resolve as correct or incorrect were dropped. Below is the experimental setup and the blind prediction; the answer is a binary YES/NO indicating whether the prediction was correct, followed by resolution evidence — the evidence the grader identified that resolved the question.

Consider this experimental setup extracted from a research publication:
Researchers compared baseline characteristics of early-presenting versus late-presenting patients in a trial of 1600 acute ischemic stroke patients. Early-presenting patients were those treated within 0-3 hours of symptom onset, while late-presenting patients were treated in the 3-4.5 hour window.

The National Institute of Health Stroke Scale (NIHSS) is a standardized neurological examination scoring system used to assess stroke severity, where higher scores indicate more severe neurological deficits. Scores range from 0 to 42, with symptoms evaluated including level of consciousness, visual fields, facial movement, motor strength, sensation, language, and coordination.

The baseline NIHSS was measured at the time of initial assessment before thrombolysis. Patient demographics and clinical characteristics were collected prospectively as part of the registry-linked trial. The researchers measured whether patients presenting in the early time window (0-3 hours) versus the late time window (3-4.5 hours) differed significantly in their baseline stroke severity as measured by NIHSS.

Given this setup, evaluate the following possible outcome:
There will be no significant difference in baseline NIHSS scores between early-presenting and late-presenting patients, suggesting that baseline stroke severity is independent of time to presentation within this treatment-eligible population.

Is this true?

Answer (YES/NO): NO